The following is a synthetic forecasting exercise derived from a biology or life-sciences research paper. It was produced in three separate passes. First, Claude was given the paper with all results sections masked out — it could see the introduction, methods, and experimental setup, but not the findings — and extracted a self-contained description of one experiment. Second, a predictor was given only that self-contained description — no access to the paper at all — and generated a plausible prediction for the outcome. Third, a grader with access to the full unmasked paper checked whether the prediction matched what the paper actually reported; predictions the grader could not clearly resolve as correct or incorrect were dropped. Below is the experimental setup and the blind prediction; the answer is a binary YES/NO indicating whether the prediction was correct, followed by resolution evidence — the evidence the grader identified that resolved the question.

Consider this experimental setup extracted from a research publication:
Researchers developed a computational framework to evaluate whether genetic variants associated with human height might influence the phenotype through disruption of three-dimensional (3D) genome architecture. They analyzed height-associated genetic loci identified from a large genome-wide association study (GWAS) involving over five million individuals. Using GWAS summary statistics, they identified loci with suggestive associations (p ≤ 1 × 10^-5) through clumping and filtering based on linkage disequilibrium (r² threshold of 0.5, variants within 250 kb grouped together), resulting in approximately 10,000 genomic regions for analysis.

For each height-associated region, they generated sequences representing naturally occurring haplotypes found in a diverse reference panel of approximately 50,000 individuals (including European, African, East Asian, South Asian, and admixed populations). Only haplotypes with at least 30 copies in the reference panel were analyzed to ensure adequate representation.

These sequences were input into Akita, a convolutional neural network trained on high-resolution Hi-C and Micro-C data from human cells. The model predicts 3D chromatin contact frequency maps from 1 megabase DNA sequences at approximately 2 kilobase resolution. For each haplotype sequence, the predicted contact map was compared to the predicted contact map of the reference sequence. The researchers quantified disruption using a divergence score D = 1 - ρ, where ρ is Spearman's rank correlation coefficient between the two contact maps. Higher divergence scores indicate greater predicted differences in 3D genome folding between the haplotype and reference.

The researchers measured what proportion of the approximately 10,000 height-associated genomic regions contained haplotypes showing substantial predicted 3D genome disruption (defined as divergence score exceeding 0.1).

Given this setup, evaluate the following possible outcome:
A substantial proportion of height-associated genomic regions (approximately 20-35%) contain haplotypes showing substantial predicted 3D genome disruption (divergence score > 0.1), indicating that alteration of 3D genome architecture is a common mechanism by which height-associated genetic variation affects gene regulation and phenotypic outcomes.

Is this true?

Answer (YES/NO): NO